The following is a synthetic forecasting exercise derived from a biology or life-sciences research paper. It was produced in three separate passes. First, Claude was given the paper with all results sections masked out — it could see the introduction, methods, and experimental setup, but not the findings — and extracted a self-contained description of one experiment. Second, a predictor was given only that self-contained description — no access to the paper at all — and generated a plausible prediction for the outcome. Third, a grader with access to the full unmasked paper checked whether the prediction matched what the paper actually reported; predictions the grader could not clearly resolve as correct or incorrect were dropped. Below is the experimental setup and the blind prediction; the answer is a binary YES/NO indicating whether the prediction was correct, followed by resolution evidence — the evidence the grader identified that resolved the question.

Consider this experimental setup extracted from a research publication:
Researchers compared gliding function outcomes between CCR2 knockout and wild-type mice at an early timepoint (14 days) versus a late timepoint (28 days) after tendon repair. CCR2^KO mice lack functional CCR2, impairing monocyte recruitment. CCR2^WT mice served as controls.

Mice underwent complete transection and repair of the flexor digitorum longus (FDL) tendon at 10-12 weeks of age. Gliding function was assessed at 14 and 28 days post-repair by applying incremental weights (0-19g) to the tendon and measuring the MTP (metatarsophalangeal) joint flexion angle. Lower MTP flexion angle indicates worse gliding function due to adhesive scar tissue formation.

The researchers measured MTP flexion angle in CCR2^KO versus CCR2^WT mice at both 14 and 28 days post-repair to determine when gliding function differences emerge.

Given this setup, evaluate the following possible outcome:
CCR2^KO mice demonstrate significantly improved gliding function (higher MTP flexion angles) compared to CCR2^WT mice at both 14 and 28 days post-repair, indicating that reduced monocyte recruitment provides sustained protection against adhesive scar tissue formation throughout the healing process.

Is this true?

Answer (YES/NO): NO